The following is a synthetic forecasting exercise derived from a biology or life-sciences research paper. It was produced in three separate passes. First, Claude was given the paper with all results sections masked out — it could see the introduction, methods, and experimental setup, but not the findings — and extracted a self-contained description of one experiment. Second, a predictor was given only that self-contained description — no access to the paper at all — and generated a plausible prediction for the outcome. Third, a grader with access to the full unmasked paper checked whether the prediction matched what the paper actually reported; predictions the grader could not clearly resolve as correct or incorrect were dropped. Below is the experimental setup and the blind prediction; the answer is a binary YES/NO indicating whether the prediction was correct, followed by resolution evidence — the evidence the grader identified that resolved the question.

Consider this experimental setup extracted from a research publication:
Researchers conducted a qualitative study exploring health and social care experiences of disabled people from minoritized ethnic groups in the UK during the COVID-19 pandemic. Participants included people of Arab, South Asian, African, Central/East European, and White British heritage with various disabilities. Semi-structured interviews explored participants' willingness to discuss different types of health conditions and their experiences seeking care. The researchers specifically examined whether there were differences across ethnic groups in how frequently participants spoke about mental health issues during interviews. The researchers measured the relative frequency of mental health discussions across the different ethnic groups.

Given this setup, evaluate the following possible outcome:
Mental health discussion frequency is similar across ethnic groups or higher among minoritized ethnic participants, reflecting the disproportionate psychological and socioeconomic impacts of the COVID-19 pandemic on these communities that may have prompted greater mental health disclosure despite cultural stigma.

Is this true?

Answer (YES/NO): NO